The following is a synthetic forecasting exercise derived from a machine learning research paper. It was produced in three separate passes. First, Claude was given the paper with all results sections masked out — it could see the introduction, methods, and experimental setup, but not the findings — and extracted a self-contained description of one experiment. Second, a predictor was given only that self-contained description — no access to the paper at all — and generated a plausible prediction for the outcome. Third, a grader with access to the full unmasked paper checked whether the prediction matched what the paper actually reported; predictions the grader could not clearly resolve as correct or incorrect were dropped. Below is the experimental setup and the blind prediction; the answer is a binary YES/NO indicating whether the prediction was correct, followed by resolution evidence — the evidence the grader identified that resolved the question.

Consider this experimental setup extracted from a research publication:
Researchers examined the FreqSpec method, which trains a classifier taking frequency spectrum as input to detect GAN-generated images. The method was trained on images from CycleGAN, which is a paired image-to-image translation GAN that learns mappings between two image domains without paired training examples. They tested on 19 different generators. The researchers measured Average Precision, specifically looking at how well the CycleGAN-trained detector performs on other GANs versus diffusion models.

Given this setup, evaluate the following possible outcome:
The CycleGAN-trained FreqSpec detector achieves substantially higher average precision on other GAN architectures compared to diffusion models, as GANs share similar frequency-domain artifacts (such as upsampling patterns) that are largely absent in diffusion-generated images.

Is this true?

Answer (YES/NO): NO